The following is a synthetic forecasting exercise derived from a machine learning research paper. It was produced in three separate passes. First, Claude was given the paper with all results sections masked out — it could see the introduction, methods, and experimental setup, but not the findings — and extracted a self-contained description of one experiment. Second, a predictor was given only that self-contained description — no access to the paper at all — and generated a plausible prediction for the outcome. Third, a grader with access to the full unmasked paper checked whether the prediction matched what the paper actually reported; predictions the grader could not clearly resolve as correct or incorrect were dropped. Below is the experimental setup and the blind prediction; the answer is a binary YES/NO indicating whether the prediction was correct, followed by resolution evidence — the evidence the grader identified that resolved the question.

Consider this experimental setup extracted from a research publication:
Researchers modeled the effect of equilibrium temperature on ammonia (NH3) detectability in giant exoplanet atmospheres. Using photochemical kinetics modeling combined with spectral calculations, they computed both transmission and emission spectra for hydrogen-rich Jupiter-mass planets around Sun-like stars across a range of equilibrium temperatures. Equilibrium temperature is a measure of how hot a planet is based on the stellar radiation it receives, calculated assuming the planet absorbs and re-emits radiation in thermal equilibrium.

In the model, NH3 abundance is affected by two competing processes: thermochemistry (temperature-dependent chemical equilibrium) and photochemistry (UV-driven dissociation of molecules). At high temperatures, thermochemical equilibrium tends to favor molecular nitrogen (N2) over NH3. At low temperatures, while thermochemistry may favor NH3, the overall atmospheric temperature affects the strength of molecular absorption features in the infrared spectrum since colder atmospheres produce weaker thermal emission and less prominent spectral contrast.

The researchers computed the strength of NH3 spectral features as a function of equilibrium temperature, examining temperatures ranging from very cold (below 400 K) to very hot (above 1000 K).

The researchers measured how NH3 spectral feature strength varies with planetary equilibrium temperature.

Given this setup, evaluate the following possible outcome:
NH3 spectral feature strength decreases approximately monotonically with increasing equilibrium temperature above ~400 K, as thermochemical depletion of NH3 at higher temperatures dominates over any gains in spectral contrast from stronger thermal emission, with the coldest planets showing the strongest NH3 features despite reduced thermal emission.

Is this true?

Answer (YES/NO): NO